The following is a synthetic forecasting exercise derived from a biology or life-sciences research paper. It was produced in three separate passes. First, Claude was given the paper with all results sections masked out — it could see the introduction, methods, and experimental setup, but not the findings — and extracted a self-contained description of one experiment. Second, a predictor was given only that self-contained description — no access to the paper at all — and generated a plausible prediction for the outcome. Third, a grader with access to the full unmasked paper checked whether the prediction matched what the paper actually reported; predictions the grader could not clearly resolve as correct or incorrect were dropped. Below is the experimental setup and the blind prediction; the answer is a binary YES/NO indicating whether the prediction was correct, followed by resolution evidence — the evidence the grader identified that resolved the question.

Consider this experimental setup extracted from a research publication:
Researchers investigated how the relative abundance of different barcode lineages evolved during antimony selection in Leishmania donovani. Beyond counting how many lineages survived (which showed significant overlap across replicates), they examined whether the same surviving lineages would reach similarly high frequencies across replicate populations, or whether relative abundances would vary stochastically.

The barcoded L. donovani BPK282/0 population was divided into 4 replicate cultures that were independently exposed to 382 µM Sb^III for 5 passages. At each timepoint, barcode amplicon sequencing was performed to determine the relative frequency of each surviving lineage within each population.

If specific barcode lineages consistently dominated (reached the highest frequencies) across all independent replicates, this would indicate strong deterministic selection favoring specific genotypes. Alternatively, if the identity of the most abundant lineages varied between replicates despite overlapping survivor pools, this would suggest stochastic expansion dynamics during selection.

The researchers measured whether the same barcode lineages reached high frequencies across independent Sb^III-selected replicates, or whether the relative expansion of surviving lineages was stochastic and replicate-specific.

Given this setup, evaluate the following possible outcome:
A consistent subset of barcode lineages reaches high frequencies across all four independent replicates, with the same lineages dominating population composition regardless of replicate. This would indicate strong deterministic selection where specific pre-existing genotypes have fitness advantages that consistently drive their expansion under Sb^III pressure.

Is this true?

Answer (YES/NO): NO